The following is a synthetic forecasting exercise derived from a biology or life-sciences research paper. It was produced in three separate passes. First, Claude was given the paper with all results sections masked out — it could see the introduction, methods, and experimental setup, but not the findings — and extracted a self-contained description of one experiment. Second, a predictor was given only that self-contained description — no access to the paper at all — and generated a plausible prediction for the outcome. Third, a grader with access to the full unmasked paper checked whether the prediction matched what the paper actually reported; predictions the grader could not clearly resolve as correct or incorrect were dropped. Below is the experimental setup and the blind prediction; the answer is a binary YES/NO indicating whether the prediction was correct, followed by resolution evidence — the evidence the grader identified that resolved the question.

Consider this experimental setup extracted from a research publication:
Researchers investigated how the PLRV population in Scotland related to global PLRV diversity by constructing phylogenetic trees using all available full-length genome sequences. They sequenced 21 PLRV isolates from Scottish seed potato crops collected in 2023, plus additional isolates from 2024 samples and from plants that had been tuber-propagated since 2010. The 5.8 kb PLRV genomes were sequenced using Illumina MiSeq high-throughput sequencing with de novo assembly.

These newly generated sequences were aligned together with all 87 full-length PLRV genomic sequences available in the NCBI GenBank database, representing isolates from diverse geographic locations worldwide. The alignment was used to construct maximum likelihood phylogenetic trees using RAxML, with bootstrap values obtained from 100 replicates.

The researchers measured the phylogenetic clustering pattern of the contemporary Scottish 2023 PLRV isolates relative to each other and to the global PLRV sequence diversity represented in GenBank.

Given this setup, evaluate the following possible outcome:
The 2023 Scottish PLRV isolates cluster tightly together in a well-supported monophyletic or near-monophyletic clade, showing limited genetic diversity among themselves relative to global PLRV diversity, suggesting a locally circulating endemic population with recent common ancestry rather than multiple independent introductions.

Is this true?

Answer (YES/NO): YES